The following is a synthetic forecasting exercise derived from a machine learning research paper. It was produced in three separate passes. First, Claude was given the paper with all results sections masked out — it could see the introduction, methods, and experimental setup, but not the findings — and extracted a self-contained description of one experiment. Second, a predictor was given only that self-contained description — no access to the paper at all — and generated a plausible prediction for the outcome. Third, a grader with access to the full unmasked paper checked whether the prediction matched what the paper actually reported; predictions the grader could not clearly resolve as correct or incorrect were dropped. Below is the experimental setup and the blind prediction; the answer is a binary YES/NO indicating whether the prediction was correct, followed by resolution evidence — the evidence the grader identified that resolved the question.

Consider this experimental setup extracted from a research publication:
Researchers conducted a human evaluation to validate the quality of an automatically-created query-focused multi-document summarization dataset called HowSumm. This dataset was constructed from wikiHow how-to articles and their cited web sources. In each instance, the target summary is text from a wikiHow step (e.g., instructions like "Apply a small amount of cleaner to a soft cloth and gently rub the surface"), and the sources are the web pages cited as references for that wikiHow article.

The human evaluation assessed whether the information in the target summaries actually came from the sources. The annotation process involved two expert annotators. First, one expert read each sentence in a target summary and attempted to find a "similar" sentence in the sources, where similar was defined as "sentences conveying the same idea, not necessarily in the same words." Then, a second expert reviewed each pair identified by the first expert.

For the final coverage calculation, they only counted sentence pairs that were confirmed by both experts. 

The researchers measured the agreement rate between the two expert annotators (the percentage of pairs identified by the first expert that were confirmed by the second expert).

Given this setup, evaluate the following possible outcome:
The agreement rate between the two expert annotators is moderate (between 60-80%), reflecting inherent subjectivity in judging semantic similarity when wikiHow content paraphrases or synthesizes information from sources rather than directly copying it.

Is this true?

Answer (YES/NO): NO